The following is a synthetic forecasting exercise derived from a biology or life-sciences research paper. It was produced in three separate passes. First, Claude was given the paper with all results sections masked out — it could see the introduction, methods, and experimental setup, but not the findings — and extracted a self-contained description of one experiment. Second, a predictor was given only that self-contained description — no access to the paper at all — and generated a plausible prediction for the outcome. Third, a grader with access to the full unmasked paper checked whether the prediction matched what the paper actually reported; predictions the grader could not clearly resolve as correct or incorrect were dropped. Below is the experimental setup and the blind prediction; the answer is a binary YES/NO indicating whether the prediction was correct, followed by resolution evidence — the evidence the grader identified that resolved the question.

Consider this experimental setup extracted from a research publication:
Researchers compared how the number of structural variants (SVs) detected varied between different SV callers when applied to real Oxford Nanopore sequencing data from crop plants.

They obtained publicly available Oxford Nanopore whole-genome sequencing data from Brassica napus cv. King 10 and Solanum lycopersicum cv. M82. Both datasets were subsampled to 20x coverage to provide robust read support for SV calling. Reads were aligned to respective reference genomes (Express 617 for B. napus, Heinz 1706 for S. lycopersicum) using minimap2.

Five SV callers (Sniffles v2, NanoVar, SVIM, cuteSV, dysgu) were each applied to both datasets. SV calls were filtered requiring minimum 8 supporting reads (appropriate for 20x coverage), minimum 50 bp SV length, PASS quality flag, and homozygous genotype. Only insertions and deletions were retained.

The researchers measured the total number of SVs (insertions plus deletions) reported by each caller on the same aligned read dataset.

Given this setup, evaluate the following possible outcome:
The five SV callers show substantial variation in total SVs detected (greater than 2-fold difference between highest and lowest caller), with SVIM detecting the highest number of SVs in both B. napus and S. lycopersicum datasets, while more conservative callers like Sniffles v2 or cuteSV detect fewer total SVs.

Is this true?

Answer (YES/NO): NO